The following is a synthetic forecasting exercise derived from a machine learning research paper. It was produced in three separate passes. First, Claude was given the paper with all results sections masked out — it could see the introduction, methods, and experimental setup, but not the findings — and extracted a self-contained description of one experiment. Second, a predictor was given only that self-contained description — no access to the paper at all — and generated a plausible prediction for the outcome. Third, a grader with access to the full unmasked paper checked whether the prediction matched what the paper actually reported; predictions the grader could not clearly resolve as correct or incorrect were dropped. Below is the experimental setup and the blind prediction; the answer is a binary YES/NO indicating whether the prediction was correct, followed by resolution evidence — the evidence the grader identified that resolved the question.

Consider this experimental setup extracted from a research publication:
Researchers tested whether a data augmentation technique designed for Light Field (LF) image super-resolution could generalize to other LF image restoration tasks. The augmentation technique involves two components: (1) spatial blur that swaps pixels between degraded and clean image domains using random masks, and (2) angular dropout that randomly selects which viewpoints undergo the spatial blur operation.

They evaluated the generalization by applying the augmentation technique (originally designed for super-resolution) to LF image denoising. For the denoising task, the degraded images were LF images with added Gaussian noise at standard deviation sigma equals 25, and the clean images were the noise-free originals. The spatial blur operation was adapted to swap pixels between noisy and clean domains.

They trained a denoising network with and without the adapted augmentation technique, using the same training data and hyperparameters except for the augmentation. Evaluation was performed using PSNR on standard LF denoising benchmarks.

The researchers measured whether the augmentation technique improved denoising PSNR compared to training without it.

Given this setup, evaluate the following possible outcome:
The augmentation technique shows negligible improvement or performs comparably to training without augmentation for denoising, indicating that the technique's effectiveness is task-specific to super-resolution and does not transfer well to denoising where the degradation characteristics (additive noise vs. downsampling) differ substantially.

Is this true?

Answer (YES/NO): NO